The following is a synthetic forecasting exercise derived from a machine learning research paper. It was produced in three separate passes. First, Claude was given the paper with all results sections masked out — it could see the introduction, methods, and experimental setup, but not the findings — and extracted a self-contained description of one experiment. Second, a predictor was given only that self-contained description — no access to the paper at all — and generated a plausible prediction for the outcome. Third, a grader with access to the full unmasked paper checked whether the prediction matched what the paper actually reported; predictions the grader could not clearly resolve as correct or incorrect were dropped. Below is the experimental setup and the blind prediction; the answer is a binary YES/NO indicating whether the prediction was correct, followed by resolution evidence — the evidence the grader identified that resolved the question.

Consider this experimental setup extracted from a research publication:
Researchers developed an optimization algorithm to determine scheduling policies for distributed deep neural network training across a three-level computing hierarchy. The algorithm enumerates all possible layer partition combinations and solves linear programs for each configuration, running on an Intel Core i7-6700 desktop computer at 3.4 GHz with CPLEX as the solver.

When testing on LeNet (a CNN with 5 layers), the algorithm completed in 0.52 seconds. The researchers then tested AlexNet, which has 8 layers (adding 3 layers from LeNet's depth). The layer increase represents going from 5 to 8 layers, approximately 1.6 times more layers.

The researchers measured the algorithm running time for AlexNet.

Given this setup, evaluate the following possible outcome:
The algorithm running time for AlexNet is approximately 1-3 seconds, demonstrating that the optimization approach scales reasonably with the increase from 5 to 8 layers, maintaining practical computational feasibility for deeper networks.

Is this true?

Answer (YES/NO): YES